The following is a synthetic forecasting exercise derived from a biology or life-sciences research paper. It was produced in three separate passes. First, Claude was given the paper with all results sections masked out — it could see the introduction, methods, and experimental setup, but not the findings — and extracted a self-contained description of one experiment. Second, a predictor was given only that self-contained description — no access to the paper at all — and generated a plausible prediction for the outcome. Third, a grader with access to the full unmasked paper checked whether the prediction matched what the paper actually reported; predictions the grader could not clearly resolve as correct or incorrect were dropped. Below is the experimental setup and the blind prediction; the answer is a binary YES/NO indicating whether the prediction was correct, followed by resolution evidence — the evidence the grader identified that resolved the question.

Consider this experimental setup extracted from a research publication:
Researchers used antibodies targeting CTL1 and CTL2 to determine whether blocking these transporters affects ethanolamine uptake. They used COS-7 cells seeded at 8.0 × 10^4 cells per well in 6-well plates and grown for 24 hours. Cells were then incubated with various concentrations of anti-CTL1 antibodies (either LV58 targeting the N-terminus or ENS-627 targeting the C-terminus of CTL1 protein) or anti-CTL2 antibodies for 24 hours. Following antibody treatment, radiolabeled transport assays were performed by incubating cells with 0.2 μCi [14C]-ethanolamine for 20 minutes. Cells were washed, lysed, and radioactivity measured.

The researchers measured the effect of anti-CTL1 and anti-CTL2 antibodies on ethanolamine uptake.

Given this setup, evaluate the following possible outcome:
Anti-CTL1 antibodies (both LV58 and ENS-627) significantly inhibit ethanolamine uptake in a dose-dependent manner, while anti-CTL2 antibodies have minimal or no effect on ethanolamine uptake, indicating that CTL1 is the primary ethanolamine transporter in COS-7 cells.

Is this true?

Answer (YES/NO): NO